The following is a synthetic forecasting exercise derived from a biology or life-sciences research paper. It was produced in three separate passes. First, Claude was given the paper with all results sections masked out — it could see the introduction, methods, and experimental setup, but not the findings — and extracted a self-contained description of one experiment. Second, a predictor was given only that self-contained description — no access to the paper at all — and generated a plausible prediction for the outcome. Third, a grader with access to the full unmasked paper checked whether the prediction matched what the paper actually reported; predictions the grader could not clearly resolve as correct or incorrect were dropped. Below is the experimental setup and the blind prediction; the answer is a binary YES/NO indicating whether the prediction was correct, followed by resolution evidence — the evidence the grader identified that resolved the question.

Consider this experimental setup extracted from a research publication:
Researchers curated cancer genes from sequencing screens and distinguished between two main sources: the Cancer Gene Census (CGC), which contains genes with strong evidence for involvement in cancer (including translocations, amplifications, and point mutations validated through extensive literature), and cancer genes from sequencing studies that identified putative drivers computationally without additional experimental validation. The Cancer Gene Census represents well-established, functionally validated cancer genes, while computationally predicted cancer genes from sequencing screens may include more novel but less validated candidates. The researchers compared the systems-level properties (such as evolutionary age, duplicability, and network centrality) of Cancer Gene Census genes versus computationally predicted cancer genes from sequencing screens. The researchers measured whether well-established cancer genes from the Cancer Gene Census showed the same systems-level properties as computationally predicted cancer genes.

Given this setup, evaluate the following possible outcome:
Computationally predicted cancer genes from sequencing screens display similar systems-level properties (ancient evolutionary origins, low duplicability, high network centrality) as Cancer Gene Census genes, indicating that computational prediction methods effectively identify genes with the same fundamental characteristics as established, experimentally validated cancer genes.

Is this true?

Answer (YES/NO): YES